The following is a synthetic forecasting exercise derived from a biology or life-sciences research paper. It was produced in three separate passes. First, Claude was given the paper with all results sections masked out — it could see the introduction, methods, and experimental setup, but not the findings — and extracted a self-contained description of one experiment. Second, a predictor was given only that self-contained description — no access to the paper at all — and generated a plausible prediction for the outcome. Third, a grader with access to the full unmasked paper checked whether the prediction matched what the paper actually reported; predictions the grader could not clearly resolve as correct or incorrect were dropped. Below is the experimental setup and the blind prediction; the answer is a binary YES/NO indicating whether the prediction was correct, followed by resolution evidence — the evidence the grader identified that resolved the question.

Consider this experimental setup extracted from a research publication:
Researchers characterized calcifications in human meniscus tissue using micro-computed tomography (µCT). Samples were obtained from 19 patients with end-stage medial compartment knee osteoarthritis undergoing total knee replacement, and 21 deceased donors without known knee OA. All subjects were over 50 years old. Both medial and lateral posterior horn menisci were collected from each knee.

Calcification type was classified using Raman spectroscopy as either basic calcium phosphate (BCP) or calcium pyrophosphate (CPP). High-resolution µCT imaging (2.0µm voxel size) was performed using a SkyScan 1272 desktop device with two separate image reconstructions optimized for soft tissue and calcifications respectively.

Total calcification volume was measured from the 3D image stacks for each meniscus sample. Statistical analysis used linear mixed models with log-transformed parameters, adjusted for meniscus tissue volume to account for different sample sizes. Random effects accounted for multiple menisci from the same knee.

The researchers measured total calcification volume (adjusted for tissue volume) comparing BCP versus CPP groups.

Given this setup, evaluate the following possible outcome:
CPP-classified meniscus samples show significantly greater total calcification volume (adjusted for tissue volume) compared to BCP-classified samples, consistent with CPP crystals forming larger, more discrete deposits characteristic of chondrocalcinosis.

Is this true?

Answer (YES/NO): YES